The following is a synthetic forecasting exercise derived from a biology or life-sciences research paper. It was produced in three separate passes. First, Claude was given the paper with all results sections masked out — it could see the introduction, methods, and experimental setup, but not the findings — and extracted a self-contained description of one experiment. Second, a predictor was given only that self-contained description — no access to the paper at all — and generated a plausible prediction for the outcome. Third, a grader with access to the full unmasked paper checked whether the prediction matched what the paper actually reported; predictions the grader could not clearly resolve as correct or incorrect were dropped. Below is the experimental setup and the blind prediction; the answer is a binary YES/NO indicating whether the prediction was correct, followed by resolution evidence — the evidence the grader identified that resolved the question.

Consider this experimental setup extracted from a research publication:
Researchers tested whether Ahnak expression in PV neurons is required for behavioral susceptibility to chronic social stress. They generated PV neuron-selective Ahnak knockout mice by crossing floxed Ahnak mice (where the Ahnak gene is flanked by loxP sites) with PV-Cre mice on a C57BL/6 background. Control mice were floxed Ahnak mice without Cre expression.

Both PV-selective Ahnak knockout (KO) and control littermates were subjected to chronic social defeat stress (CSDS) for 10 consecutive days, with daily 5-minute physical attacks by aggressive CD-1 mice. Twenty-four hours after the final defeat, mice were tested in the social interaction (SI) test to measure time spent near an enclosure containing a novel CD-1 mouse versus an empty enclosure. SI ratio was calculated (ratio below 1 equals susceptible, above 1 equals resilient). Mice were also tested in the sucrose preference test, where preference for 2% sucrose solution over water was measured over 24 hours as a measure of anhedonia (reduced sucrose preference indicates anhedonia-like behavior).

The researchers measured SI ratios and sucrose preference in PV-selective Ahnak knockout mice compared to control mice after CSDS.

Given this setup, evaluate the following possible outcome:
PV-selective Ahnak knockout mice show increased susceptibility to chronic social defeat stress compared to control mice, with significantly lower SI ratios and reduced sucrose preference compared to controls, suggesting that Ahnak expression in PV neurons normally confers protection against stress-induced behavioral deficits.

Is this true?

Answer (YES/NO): NO